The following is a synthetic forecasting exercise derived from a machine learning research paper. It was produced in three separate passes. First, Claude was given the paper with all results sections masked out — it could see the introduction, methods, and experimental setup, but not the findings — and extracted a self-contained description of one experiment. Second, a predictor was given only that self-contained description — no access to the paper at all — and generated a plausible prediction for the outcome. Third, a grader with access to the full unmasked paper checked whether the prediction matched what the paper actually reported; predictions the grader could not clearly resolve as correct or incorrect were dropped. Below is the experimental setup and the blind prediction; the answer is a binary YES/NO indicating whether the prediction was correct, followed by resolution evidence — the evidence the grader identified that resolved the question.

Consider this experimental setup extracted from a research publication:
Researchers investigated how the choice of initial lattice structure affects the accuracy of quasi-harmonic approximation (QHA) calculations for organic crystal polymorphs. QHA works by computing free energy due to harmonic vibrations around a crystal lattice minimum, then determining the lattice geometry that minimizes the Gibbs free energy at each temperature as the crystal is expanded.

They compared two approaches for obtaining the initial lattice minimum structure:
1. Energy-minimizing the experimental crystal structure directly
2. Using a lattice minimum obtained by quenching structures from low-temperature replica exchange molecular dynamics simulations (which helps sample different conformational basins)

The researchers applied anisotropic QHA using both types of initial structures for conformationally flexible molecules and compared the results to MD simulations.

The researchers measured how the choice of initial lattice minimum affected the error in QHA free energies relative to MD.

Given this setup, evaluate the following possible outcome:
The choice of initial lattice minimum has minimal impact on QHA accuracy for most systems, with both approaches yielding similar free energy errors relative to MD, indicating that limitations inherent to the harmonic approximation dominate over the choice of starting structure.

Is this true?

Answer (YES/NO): NO